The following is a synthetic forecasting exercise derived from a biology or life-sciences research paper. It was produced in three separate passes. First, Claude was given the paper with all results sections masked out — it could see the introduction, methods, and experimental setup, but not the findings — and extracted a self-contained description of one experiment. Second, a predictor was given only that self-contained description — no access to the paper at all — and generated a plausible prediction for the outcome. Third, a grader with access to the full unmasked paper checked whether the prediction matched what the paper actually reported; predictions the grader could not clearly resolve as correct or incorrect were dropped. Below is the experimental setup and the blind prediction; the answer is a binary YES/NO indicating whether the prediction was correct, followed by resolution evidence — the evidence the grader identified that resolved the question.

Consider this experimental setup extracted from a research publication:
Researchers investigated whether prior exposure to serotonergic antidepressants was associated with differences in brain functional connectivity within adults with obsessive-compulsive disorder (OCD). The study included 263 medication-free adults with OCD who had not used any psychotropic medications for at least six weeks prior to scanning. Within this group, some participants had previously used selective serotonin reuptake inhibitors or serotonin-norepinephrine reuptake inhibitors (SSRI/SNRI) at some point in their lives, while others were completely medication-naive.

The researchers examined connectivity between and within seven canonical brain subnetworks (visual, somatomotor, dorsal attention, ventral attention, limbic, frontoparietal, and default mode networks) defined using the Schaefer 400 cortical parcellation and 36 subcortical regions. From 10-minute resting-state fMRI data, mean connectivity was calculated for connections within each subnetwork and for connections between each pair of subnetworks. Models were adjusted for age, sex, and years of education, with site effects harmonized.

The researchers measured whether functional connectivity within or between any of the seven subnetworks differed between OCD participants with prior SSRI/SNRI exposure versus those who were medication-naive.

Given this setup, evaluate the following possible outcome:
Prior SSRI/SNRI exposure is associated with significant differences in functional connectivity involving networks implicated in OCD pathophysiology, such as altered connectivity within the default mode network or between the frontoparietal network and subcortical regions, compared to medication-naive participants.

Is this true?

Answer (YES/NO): NO